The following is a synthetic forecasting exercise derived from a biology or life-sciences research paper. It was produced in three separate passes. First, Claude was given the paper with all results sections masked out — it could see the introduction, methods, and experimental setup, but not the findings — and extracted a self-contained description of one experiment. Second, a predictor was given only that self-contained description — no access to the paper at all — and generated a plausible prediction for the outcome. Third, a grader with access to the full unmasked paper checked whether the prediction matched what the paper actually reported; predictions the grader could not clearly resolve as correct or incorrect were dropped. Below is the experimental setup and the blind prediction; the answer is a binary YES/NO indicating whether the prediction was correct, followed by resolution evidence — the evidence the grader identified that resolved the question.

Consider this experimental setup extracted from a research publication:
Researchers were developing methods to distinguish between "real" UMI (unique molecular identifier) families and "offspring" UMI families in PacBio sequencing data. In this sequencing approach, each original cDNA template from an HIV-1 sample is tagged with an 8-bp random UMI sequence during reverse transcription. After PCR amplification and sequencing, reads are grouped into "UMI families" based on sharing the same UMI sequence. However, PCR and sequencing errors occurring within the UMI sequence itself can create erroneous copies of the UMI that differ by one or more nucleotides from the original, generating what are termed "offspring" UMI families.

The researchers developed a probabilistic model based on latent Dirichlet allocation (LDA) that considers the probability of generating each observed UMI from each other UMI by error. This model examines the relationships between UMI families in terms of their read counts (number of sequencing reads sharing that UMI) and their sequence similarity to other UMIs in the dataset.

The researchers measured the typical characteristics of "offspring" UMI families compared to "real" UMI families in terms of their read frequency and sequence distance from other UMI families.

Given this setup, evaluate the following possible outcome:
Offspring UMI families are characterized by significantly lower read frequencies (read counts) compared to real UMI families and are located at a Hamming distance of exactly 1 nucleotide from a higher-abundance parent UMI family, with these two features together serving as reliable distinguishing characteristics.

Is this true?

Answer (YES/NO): NO